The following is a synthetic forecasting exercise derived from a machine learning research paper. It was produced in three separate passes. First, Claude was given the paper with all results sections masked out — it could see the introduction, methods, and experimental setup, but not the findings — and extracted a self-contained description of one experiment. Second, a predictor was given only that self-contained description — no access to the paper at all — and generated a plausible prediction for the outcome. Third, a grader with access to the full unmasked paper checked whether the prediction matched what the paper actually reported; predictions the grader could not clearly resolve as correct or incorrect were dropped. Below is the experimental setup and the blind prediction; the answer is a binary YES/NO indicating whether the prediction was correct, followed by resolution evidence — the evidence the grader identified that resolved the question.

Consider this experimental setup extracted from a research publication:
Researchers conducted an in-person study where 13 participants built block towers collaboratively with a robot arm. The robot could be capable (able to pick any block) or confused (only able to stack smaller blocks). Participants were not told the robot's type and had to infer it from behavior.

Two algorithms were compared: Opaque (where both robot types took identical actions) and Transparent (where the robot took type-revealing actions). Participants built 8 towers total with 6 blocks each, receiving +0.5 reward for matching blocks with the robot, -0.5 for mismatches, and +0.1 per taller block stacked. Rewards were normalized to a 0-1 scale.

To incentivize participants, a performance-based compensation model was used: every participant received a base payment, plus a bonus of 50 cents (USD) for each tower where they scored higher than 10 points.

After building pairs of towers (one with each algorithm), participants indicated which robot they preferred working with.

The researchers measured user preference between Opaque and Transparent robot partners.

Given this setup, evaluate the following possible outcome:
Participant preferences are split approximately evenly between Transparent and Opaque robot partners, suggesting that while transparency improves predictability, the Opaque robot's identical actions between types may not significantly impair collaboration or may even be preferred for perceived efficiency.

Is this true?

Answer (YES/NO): YES